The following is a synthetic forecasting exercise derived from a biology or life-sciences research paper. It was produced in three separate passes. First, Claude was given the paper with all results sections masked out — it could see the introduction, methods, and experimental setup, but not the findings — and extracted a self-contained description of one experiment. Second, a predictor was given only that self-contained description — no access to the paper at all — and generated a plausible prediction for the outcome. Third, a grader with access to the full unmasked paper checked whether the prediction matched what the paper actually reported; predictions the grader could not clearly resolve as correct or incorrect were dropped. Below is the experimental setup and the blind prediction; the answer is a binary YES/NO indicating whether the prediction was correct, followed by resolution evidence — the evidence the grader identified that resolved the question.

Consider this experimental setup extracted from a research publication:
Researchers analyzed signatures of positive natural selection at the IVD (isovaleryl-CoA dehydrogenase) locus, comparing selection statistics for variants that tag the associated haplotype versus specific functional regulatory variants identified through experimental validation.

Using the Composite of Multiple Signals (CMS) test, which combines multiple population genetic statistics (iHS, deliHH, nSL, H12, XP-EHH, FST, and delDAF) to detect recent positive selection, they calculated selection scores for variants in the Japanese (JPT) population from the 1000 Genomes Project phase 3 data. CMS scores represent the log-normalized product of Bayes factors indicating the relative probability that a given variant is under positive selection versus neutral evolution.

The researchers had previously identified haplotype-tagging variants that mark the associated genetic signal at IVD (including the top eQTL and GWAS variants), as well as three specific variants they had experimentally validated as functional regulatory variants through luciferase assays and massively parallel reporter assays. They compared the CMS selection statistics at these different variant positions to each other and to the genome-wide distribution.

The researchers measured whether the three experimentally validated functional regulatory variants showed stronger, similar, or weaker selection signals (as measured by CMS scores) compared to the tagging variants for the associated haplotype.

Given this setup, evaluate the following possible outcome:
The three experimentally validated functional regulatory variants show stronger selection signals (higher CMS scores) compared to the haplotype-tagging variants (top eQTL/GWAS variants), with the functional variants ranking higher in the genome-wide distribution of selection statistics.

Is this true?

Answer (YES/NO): NO